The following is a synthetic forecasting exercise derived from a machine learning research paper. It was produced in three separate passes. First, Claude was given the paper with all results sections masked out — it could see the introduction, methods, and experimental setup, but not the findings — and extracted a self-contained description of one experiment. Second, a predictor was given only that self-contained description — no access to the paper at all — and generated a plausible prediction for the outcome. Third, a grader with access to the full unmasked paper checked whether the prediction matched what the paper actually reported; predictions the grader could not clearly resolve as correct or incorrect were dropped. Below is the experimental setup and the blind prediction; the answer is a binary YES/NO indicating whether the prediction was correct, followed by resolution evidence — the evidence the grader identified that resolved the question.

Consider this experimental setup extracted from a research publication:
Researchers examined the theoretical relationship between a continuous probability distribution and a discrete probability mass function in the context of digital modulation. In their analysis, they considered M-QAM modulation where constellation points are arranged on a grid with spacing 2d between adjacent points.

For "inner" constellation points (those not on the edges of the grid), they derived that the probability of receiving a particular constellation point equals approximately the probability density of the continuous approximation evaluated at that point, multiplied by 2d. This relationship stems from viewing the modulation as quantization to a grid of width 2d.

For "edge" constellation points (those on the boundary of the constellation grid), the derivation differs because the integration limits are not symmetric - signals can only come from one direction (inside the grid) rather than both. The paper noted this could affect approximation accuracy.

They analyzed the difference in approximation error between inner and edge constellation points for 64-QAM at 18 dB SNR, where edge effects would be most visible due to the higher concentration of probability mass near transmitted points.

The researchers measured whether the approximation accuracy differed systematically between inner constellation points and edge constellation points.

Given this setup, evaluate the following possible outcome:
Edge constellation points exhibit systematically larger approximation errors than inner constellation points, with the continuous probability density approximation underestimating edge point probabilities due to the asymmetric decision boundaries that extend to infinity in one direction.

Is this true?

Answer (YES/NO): NO